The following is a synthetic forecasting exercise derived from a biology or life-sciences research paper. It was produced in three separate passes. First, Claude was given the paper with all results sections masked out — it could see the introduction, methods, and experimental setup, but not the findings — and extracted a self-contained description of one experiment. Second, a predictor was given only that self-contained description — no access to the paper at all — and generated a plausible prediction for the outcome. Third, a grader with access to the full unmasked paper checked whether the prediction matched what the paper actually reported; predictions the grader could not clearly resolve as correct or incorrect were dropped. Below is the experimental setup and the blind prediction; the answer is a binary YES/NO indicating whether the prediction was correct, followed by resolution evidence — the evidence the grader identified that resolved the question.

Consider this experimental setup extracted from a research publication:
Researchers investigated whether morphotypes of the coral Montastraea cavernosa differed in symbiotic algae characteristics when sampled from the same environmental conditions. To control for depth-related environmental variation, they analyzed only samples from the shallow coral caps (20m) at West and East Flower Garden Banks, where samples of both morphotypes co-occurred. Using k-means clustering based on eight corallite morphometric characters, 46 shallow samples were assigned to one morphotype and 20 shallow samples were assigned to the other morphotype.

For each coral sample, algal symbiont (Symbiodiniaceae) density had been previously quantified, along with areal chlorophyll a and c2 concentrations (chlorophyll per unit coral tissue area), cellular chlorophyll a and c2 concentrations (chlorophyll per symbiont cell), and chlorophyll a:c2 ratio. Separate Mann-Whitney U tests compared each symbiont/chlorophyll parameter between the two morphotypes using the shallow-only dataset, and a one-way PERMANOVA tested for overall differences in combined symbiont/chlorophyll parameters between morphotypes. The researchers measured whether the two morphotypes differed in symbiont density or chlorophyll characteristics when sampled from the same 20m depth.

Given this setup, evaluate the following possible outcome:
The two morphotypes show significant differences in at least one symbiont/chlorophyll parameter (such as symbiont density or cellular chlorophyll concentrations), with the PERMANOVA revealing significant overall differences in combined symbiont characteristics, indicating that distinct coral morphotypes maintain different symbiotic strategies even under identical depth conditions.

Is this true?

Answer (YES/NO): YES